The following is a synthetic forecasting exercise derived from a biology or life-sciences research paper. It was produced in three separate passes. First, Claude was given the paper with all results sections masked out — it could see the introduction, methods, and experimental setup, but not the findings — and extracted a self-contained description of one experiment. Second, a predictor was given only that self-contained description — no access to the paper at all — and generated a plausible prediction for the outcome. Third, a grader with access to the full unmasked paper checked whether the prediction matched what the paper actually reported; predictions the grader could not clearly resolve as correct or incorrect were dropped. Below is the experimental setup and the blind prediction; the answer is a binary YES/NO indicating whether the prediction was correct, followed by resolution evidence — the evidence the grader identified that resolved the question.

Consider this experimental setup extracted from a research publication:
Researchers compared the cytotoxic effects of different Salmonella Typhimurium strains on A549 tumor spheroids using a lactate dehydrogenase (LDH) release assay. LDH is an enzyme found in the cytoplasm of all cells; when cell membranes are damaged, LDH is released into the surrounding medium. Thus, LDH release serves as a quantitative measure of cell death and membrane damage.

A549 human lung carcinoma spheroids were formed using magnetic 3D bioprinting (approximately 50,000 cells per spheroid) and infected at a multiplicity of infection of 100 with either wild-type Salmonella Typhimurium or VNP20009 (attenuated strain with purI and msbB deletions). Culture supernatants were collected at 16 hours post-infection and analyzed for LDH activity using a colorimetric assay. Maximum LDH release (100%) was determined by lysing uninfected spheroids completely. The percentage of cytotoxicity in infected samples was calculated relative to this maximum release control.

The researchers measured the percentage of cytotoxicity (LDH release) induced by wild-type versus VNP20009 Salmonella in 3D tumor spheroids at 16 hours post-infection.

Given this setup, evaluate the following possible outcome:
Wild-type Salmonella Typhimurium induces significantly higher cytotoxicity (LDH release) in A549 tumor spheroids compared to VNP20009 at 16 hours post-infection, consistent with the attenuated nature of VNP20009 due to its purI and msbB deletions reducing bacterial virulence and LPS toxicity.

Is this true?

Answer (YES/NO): YES